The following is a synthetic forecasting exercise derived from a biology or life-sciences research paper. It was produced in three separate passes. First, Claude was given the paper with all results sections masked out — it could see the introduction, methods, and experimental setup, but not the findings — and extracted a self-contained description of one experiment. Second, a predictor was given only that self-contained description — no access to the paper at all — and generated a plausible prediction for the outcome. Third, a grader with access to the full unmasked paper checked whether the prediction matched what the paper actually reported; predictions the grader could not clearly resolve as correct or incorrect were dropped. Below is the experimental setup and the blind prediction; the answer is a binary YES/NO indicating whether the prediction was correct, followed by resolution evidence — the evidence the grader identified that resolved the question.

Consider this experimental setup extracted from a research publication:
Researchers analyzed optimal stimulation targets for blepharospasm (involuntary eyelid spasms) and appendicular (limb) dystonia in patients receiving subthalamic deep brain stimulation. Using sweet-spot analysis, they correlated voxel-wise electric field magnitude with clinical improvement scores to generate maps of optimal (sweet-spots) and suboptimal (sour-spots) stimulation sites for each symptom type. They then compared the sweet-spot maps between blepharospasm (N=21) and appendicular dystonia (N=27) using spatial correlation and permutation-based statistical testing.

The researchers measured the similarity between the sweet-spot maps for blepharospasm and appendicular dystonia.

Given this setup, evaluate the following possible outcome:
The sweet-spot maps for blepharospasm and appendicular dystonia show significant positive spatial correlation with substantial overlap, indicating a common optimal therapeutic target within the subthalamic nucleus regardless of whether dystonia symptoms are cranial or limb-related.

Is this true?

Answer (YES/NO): YES